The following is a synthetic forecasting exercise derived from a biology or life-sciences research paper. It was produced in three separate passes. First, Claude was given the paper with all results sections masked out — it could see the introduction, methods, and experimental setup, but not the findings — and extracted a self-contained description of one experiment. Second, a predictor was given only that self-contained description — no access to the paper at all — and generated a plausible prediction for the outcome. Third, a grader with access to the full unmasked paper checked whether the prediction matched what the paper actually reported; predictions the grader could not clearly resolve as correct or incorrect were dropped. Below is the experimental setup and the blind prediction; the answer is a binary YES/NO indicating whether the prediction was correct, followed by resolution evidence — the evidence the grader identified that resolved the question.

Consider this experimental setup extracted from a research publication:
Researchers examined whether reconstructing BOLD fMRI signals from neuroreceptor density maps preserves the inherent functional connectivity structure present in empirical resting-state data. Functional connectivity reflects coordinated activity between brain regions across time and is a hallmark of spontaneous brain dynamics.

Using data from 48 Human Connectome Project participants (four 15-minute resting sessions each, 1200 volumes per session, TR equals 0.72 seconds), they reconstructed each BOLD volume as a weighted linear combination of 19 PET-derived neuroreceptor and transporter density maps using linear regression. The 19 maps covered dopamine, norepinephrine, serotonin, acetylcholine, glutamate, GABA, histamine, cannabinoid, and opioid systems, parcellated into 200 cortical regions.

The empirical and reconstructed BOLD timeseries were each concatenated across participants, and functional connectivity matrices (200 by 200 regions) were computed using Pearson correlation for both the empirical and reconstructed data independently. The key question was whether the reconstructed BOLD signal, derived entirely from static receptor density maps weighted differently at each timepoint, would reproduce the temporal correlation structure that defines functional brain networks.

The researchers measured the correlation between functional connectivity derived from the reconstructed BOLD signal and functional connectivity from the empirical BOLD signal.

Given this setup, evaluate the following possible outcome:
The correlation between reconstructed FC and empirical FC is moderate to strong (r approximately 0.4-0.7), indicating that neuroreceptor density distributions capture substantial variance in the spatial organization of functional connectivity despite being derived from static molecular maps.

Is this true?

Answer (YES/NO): YES